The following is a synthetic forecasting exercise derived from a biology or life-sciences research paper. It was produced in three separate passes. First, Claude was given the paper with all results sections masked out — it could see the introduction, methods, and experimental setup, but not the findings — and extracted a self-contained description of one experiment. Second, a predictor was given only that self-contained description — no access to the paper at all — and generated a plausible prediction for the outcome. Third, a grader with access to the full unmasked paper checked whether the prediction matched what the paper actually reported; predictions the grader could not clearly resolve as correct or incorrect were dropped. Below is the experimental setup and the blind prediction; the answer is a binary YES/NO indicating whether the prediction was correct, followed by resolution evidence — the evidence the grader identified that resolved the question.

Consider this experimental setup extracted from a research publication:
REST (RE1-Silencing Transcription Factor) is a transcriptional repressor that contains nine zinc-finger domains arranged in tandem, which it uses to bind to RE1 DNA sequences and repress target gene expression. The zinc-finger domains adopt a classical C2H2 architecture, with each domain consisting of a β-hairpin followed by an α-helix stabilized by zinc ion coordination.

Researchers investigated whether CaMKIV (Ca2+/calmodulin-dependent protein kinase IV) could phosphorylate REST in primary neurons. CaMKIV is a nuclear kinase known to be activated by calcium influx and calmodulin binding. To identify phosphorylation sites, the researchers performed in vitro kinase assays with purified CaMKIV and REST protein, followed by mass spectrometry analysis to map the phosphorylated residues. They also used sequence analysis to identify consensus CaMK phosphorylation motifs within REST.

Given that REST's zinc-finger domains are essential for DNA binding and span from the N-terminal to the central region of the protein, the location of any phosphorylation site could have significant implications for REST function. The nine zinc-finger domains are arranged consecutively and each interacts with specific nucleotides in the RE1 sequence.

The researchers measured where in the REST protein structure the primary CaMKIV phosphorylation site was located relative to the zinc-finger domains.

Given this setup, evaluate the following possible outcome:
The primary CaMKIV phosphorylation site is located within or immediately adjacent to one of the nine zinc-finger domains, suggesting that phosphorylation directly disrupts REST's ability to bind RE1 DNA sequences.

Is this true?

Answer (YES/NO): YES